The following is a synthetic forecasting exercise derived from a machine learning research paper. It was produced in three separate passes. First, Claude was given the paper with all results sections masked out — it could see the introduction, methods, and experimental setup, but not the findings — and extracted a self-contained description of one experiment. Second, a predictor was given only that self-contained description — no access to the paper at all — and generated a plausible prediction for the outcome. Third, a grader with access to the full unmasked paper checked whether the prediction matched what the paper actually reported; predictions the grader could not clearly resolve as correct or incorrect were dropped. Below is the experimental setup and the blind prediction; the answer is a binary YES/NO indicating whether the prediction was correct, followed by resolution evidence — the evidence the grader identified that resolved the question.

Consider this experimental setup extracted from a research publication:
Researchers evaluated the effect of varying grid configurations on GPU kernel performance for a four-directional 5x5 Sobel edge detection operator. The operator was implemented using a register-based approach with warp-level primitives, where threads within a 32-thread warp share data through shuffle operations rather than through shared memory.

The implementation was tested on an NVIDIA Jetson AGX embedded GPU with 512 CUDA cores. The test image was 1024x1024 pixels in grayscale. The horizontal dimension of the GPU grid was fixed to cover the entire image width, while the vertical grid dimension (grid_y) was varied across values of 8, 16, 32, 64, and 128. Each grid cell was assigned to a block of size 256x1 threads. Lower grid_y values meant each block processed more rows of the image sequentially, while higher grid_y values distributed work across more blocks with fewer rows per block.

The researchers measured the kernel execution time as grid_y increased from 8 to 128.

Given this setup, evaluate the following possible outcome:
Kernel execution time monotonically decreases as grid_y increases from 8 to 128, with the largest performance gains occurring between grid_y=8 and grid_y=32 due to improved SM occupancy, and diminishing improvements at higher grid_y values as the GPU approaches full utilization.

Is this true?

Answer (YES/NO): NO